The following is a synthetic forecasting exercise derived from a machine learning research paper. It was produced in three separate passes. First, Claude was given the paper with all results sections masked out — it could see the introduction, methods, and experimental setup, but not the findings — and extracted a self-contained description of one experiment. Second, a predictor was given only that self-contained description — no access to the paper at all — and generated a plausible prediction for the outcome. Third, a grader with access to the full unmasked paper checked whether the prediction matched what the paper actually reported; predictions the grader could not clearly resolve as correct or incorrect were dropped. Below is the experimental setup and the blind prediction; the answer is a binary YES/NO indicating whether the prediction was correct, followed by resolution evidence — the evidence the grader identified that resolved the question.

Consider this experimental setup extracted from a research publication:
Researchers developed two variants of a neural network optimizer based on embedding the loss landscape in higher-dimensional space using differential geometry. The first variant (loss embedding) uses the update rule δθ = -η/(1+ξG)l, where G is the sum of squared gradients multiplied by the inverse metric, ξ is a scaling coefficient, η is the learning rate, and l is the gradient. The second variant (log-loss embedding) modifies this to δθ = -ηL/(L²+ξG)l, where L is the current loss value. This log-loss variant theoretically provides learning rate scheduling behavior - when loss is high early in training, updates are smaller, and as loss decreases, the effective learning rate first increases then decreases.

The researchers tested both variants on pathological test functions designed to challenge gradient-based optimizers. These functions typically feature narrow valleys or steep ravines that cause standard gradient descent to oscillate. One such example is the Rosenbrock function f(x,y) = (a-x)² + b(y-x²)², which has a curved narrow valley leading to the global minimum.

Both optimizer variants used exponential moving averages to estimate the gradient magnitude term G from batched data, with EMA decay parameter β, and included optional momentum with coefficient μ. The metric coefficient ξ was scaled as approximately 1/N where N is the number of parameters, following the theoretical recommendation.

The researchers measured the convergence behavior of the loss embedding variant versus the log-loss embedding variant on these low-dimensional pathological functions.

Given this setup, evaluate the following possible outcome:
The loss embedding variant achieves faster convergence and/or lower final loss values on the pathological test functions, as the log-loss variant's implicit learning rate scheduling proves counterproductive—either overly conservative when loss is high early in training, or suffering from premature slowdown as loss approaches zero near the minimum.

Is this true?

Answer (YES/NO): NO